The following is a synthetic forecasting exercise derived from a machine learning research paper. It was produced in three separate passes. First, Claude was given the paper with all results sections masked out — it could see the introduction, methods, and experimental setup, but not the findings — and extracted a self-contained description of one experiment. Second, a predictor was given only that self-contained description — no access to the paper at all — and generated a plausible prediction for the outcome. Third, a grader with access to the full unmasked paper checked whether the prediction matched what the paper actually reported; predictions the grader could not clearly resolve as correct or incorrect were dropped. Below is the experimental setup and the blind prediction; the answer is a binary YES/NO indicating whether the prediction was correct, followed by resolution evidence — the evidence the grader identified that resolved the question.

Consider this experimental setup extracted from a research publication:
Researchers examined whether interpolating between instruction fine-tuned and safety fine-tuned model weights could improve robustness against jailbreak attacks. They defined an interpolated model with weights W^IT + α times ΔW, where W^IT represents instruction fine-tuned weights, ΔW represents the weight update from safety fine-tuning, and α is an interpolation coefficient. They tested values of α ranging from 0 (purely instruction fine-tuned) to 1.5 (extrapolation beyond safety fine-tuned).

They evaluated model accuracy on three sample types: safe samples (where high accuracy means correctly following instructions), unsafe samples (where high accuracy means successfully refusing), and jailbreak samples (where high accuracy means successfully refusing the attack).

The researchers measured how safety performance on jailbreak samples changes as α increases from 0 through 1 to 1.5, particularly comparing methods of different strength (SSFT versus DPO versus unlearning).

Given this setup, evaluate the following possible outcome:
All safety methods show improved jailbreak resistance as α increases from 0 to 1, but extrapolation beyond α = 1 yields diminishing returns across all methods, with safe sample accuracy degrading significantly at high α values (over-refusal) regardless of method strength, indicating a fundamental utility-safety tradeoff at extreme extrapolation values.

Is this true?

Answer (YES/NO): NO